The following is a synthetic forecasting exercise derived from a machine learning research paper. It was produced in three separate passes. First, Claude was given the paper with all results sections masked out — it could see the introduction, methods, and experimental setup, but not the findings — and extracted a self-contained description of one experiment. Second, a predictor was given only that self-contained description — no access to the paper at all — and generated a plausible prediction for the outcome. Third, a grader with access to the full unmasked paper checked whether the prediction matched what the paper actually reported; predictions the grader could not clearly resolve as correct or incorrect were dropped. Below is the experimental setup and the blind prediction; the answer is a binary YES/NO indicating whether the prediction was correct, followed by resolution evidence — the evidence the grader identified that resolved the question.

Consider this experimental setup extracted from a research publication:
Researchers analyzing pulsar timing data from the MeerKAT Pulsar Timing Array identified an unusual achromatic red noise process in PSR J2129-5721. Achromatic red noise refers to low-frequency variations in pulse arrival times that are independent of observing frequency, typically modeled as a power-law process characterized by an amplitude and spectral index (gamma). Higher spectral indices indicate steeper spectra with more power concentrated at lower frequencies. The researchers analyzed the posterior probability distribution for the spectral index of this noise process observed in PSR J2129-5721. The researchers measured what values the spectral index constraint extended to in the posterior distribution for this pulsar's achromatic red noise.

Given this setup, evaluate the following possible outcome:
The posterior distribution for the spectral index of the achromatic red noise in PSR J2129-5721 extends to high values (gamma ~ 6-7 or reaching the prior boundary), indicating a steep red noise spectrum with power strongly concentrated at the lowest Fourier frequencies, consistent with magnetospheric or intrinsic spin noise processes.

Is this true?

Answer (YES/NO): NO